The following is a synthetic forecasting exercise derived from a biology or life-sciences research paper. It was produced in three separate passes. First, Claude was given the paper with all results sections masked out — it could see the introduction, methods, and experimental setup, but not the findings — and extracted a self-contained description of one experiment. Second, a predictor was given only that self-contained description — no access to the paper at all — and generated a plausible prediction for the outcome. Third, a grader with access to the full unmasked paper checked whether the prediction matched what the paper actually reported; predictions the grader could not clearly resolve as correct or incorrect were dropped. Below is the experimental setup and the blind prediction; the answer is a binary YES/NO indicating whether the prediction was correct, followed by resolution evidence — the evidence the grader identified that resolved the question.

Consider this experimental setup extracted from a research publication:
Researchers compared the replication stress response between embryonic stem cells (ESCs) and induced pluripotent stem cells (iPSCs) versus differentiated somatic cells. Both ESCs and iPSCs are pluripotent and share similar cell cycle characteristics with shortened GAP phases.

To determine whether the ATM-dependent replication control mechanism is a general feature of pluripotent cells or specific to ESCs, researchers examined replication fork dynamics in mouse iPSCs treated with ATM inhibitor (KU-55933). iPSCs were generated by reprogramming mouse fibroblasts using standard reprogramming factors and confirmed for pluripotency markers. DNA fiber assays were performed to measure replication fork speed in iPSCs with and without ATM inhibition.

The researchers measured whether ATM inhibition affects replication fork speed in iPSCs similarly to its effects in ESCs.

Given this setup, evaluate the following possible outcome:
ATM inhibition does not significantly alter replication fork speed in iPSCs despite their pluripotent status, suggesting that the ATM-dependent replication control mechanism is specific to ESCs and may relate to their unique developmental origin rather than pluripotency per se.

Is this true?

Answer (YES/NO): NO